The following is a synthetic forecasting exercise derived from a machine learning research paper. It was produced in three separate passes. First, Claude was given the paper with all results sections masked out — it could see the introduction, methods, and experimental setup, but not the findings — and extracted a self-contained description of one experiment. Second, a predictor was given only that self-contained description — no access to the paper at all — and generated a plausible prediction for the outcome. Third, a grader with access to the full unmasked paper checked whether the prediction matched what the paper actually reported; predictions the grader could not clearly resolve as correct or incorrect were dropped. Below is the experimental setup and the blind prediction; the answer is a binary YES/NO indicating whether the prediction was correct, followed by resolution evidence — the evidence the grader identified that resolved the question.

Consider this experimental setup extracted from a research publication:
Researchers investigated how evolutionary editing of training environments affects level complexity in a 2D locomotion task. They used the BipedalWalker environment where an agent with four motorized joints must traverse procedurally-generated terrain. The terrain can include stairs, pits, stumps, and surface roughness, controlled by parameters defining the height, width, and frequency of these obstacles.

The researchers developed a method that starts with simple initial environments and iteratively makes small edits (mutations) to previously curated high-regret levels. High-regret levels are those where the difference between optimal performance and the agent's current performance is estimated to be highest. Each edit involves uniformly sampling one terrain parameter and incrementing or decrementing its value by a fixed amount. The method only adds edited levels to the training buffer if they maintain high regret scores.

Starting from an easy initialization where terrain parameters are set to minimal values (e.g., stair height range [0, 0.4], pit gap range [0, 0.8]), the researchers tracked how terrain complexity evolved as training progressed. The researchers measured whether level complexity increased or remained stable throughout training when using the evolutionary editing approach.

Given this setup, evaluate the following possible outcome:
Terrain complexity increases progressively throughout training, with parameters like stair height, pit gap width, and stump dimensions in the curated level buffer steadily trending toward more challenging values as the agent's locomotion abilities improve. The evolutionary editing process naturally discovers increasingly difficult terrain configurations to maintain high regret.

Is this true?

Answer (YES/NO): YES